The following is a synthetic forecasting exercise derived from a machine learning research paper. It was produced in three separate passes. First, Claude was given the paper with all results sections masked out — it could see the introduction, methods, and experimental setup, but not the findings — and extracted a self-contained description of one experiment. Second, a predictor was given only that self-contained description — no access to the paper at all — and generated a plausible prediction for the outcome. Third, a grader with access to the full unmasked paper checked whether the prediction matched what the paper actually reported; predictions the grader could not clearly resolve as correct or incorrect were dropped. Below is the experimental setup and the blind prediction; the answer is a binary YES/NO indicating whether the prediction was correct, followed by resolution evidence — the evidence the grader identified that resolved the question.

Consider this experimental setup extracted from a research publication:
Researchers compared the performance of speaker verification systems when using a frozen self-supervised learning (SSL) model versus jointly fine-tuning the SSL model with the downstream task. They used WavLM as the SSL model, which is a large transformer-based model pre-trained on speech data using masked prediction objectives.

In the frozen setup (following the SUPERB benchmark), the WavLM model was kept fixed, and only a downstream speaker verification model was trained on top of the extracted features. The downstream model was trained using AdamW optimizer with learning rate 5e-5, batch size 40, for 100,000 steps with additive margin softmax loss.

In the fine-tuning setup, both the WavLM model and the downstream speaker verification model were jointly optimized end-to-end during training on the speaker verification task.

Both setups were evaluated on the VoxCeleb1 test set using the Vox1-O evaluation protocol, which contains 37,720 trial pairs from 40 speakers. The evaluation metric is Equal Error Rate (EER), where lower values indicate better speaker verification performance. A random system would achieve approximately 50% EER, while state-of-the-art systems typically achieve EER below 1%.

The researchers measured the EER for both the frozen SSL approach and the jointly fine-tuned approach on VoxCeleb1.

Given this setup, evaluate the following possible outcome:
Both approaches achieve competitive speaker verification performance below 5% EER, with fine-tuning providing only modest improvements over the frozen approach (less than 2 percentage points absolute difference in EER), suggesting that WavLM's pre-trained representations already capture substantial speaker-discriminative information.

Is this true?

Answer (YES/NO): NO